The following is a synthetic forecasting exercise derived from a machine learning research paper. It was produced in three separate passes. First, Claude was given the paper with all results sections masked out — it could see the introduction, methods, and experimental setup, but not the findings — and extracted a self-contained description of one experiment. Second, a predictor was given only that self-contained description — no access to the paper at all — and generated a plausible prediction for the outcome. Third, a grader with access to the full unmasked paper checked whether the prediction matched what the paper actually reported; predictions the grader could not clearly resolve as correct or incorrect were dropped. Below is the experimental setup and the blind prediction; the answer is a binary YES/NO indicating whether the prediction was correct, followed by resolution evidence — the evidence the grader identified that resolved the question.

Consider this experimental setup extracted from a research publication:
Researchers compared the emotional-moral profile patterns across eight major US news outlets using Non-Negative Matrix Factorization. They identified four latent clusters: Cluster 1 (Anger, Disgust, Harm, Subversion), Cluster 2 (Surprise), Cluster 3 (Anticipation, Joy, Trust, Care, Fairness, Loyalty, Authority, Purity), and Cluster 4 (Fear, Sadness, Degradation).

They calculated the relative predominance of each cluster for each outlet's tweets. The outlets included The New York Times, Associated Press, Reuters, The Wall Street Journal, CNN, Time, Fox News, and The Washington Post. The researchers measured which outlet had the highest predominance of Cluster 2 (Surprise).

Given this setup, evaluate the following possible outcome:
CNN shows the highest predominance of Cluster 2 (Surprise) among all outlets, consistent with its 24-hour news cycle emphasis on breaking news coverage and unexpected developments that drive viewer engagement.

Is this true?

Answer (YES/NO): NO